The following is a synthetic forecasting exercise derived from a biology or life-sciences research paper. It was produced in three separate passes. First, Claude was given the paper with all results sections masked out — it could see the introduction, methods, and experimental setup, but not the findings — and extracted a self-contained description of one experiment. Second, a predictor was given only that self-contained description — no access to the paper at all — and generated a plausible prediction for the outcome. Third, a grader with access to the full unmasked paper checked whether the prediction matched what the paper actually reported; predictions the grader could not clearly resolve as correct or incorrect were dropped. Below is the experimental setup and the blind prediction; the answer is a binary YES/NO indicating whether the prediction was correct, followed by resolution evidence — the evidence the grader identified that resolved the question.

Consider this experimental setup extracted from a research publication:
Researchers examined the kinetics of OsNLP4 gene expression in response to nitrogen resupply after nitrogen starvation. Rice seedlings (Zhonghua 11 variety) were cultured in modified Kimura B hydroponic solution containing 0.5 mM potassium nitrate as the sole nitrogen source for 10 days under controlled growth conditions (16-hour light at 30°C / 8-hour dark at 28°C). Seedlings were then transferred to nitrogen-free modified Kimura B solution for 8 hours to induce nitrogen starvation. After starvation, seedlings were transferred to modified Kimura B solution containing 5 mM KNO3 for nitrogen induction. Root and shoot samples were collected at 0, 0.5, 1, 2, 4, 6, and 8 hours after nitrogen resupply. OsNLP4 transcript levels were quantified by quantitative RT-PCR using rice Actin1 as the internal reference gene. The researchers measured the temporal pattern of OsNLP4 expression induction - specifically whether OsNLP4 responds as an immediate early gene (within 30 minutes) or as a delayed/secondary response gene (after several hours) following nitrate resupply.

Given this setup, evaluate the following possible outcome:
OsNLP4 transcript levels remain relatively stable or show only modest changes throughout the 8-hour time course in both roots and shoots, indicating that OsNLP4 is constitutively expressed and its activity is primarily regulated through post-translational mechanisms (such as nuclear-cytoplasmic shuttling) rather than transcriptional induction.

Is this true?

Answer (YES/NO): NO